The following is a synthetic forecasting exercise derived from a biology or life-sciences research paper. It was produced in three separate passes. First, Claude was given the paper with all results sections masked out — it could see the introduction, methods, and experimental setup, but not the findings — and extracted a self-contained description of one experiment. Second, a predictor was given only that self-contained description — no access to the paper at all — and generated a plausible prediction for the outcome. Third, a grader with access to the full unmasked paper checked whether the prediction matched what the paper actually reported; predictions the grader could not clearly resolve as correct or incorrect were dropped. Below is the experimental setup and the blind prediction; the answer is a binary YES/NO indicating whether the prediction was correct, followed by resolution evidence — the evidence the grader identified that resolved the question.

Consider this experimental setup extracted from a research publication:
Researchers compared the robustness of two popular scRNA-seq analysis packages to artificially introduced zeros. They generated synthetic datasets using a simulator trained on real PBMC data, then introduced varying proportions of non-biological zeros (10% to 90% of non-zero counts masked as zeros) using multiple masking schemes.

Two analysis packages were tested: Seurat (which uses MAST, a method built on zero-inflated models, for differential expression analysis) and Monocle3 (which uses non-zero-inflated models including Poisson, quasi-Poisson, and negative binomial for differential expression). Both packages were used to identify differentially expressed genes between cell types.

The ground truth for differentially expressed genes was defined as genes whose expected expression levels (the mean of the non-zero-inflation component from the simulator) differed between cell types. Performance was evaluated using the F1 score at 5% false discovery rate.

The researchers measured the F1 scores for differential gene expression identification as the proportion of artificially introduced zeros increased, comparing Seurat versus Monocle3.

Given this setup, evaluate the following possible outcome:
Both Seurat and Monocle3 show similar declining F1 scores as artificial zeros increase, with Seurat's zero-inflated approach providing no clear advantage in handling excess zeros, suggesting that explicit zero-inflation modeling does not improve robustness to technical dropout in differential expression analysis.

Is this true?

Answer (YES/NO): NO